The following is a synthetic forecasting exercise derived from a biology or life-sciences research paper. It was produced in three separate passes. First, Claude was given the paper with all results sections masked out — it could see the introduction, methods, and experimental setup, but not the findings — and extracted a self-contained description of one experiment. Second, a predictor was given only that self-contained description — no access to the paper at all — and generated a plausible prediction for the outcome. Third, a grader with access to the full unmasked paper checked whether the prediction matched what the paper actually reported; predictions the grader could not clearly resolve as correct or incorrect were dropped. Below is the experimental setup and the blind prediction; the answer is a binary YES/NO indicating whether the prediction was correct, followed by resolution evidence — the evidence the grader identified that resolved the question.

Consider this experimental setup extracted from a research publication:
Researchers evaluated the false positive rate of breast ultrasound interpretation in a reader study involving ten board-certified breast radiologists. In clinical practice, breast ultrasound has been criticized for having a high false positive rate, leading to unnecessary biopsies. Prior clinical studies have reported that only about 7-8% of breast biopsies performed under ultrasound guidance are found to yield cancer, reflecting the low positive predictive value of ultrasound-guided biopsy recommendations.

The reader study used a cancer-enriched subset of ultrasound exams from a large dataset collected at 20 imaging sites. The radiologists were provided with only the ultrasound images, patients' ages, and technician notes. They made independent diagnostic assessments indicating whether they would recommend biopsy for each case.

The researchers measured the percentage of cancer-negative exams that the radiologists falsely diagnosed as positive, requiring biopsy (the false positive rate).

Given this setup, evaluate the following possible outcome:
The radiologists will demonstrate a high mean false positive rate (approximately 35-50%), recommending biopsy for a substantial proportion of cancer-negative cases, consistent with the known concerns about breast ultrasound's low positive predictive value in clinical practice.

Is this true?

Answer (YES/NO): NO